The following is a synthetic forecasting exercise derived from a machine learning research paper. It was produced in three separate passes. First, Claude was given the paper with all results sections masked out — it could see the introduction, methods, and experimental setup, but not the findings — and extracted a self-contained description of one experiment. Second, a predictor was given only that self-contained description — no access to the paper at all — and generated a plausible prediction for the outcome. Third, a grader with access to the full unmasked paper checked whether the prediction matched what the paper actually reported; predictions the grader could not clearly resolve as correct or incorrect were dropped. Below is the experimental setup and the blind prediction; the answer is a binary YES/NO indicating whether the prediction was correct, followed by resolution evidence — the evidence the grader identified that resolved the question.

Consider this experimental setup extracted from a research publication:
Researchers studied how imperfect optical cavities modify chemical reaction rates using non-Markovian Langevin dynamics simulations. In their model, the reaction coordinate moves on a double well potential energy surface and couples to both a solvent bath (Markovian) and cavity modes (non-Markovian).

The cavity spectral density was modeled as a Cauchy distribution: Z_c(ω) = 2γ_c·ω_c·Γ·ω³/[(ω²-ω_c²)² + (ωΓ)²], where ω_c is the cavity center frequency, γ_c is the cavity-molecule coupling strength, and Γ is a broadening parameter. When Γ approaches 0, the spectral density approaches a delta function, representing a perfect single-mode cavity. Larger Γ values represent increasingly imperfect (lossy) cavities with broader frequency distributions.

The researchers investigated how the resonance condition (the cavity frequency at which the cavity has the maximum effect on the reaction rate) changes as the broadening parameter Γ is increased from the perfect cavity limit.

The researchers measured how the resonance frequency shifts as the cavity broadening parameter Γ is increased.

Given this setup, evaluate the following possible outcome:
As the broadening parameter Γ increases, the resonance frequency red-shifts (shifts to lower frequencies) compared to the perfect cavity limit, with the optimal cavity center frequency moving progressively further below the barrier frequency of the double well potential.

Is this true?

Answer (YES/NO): NO